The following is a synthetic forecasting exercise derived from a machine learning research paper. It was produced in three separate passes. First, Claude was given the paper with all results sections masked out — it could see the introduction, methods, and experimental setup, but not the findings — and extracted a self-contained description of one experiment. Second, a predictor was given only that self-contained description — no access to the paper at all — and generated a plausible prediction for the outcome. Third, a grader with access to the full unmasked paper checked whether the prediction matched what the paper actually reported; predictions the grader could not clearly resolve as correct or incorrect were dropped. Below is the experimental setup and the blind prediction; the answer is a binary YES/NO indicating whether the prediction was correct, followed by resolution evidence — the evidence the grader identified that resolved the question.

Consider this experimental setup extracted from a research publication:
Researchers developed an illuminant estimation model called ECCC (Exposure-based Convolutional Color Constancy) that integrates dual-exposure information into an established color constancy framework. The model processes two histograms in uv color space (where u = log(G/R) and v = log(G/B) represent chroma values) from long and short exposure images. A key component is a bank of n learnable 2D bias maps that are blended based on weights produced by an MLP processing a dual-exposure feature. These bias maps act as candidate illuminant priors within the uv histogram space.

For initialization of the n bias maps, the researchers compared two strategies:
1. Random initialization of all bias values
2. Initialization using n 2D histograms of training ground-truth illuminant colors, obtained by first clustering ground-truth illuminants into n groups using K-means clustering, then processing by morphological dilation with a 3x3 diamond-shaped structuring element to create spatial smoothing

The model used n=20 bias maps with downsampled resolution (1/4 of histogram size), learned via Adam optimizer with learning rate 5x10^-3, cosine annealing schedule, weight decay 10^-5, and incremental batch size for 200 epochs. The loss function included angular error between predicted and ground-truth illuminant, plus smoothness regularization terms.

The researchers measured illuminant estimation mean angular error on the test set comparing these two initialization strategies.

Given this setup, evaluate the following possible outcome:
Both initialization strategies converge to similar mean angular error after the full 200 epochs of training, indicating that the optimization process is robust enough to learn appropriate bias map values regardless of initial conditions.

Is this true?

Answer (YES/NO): NO